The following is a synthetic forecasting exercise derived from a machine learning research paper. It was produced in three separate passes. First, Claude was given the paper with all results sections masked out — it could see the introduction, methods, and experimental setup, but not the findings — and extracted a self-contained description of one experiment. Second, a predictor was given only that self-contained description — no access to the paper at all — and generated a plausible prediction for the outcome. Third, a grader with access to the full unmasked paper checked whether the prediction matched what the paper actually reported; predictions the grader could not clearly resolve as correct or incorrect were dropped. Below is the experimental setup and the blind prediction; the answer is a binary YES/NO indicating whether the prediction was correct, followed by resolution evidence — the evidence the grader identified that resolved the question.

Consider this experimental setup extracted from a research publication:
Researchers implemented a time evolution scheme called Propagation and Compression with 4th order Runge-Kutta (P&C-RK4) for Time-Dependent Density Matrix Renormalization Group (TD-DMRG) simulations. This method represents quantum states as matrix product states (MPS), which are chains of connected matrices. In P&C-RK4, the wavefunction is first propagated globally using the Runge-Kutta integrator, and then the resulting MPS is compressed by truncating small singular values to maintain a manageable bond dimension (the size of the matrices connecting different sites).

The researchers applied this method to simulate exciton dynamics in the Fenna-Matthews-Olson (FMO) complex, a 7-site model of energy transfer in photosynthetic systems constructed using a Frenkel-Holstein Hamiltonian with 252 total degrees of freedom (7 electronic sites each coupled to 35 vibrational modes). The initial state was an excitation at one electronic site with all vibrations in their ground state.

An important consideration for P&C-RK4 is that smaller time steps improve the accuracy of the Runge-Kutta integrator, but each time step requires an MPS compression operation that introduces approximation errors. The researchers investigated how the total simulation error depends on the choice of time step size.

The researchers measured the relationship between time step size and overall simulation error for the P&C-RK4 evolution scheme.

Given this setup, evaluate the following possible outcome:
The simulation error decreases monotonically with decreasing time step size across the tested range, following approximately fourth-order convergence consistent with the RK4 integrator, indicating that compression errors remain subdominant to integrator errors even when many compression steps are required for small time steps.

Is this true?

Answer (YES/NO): NO